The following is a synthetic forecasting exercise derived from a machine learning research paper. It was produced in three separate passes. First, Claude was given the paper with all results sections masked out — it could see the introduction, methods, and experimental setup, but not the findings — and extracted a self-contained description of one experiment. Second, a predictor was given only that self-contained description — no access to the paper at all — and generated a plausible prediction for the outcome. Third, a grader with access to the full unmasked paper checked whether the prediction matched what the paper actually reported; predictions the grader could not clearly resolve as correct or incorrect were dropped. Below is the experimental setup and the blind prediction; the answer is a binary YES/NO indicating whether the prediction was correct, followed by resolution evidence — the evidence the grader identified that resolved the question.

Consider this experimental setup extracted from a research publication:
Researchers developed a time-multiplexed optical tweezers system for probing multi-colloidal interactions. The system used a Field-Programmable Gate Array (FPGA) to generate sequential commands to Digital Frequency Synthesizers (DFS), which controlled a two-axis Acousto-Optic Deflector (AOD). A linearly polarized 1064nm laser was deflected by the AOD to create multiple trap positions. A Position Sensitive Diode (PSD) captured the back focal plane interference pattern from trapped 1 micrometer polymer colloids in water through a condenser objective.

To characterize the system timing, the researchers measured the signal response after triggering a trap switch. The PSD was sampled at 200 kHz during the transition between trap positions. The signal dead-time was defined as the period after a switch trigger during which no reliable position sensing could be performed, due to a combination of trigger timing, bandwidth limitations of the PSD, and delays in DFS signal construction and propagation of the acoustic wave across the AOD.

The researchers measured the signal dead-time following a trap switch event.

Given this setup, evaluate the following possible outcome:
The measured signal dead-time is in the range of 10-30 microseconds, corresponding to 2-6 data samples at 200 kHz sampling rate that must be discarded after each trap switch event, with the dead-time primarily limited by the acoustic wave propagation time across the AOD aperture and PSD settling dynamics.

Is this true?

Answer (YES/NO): NO